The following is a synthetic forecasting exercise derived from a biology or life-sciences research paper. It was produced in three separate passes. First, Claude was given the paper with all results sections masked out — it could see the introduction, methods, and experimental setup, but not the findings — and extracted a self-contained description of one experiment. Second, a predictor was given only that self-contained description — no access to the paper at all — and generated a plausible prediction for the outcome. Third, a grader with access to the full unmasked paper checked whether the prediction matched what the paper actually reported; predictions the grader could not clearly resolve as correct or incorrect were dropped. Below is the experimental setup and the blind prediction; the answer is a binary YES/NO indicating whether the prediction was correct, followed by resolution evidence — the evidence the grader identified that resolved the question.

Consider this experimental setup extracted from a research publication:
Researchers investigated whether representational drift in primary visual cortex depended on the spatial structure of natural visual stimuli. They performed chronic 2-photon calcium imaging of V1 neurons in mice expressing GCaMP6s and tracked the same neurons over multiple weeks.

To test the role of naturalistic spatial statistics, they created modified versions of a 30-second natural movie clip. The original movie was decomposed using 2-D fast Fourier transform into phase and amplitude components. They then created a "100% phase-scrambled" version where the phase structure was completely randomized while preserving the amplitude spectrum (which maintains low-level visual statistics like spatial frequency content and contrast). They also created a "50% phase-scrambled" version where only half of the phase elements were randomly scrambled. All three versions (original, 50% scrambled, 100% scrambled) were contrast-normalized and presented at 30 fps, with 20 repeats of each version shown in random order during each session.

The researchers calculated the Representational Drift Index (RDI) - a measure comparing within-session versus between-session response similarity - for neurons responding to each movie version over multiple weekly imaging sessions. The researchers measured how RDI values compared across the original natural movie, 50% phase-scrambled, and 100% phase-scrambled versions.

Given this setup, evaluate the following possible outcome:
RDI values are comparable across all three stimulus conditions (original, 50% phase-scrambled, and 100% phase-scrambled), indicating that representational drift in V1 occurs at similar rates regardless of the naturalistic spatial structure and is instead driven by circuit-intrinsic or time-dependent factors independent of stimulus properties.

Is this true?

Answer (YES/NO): YES